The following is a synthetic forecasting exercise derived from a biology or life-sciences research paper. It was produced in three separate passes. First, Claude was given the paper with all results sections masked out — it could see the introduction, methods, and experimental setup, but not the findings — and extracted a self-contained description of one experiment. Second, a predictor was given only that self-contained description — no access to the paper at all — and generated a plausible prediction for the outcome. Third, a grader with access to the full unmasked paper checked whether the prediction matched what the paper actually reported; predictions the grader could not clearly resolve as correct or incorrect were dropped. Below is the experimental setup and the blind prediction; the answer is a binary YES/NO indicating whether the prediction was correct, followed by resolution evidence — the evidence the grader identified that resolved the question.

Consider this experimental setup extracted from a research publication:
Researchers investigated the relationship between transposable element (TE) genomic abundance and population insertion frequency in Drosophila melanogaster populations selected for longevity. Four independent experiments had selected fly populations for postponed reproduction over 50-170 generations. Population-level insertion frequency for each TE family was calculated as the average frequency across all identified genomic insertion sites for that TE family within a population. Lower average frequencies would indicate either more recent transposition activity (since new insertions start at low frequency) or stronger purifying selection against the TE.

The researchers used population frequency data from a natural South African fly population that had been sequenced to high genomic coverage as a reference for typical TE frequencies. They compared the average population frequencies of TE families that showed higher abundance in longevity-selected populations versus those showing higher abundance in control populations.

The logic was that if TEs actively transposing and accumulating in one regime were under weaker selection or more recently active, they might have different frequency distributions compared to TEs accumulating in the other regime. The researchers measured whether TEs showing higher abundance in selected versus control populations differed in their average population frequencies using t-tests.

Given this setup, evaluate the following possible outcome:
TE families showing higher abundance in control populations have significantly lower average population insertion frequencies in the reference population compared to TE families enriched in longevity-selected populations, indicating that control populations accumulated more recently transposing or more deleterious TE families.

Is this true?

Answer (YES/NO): YES